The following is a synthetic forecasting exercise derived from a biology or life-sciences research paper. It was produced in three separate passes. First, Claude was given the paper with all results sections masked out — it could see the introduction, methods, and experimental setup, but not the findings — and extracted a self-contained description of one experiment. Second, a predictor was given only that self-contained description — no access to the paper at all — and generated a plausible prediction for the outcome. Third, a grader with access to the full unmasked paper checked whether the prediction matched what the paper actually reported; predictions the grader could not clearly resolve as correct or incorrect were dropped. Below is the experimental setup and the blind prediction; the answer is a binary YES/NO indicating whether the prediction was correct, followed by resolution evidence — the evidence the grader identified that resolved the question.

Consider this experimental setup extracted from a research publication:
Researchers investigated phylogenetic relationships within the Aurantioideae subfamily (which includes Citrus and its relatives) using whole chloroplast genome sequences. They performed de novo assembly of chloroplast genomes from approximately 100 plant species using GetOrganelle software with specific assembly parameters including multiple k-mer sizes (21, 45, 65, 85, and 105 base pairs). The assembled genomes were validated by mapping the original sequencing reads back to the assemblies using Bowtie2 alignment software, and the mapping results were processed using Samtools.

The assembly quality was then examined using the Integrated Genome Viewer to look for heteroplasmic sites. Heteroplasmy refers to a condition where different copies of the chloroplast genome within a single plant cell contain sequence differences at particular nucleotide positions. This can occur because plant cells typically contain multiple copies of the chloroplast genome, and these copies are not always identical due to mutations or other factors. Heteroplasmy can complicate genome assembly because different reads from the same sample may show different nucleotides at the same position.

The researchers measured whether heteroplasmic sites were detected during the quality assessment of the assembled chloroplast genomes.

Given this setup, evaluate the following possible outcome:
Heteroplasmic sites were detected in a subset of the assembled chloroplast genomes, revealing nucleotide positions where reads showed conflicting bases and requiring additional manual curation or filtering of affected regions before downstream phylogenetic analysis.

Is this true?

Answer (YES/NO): NO